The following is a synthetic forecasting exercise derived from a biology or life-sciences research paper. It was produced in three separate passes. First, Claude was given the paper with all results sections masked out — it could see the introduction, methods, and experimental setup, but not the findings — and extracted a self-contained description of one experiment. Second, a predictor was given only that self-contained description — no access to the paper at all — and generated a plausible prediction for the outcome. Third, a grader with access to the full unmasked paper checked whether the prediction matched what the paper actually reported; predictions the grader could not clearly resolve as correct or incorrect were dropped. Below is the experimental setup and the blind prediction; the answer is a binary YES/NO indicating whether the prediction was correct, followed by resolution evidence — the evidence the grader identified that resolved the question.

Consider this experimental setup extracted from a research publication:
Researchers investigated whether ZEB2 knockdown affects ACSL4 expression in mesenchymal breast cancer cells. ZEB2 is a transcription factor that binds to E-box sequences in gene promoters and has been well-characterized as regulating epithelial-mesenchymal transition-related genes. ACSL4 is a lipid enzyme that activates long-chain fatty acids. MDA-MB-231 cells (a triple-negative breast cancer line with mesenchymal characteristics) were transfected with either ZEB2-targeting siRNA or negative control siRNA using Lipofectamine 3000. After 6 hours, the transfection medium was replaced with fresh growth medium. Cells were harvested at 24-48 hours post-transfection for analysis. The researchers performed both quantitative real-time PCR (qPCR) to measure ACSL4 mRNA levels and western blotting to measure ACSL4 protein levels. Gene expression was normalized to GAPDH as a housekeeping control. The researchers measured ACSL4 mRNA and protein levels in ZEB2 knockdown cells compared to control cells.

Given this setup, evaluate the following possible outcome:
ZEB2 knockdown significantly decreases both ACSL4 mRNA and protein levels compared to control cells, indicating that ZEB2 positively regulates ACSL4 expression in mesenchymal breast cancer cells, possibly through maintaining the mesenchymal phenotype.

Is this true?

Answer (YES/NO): YES